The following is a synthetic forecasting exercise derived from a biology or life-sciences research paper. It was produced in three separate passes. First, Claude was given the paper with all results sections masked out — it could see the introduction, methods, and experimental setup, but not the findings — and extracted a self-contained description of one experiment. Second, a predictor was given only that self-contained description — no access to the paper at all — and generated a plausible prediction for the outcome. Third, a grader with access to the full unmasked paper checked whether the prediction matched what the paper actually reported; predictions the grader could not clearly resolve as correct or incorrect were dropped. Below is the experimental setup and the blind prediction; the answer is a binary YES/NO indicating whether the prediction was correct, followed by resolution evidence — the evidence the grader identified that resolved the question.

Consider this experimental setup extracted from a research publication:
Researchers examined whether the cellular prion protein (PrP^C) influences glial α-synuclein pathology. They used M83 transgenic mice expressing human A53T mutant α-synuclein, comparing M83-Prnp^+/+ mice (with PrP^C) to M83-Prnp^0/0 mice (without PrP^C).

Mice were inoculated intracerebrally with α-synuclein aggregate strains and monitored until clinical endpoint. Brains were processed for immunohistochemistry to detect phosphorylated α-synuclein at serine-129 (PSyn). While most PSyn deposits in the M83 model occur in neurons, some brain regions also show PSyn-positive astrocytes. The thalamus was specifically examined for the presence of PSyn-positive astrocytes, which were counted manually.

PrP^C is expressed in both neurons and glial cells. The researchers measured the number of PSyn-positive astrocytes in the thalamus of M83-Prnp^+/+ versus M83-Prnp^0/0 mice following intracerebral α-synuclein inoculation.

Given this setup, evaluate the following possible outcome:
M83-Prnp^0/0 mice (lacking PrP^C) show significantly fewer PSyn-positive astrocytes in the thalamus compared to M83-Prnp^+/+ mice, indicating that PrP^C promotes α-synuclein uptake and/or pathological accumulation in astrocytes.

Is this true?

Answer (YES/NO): NO